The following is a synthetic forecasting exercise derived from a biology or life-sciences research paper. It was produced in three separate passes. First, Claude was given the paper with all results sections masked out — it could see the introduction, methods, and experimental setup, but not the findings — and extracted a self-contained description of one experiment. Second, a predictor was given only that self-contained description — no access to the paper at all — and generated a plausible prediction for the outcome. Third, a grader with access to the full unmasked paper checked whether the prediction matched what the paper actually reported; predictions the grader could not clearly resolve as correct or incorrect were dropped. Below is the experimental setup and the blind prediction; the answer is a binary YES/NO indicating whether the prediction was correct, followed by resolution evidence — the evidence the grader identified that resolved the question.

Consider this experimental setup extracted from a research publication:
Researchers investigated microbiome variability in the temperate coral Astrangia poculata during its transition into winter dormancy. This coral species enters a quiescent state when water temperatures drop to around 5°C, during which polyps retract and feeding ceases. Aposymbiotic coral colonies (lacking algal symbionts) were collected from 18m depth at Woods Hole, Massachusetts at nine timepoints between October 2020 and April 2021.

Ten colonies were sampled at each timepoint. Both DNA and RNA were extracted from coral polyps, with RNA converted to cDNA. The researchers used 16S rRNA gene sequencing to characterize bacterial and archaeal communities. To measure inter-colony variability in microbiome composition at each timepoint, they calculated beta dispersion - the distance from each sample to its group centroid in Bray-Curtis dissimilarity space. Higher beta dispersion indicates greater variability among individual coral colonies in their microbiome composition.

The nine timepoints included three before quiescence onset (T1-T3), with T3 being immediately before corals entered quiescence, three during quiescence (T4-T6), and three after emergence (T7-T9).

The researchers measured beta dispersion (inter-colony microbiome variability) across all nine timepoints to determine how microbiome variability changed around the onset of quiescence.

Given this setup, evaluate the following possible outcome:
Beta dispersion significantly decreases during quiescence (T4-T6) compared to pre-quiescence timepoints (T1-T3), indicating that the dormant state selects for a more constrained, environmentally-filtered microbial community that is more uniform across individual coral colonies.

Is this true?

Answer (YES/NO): NO